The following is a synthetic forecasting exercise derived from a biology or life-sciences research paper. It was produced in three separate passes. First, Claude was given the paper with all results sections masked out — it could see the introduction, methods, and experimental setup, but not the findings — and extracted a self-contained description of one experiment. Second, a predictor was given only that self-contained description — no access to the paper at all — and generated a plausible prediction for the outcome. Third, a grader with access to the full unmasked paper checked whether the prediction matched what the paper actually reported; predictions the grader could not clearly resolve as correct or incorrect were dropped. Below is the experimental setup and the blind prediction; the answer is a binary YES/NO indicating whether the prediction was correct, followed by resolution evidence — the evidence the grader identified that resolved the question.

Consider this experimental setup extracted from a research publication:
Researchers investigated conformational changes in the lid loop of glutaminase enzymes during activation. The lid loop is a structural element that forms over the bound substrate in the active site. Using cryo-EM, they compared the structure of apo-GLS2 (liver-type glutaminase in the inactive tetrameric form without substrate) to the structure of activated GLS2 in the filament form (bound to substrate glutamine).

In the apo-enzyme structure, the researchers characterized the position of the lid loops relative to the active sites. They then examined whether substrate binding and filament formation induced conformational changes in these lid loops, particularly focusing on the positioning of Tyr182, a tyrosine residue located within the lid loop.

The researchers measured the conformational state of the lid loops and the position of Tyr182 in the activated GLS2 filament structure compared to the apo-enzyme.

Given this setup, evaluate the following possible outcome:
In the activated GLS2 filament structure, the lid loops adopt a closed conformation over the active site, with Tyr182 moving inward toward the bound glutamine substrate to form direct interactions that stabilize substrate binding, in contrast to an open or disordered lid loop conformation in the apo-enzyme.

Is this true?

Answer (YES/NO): YES